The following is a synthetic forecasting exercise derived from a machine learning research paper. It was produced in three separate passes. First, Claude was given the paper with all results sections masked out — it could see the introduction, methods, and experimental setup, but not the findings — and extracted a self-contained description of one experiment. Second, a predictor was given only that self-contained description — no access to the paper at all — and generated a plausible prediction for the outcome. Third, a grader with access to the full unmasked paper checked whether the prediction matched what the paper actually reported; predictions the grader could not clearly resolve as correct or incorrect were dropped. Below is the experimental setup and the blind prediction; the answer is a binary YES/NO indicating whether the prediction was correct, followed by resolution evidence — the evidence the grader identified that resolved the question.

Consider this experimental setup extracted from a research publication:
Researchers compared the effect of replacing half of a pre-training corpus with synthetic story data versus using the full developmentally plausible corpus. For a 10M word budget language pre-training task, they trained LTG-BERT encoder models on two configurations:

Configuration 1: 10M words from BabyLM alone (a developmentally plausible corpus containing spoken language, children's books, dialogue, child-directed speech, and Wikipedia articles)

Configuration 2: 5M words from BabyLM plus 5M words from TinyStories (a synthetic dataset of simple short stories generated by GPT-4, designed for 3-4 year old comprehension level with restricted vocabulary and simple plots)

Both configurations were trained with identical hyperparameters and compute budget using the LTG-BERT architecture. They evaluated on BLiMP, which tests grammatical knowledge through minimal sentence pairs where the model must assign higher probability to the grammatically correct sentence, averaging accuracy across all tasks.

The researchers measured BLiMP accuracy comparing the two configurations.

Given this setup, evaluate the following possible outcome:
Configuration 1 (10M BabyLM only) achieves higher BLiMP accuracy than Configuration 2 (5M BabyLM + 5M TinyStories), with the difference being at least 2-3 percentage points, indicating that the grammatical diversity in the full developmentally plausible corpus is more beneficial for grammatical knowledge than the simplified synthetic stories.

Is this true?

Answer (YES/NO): NO